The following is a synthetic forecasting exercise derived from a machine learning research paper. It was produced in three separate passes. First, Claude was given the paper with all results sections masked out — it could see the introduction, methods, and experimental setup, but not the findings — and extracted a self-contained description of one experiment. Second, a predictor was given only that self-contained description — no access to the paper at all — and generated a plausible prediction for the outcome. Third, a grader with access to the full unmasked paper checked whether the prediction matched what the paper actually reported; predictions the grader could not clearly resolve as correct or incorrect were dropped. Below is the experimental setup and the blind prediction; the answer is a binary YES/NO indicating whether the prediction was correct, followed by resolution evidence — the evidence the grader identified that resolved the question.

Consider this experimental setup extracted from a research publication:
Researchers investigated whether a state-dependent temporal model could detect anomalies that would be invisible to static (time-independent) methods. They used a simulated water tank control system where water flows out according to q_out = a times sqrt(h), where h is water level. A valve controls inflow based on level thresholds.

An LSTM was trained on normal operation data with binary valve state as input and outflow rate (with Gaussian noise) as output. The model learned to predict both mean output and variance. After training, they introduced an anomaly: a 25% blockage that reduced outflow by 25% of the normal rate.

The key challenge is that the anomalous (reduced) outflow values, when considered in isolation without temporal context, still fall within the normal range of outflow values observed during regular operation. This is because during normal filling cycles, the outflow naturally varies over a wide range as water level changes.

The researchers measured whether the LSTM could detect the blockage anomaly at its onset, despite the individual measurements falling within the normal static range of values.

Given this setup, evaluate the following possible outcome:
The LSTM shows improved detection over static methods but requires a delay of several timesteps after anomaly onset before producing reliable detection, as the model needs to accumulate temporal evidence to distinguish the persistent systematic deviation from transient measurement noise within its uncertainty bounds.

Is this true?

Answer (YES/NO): NO